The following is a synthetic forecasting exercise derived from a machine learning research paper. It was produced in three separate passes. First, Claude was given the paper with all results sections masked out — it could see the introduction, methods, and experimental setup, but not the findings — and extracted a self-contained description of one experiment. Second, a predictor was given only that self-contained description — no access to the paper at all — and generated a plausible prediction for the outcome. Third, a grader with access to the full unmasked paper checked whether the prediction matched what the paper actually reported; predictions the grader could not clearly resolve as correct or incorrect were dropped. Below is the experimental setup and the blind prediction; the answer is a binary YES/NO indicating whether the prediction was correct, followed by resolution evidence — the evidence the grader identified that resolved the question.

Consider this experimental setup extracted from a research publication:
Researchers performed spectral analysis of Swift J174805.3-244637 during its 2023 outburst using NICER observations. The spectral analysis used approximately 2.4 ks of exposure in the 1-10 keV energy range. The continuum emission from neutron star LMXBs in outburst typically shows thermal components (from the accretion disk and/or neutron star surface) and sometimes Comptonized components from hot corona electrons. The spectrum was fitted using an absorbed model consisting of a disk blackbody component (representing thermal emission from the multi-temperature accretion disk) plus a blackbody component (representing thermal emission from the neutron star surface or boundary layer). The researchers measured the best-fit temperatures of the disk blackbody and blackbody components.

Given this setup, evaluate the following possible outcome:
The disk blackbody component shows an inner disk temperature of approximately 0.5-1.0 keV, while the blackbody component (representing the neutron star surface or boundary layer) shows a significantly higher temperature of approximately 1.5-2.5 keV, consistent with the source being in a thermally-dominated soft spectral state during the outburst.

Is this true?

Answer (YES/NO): YES